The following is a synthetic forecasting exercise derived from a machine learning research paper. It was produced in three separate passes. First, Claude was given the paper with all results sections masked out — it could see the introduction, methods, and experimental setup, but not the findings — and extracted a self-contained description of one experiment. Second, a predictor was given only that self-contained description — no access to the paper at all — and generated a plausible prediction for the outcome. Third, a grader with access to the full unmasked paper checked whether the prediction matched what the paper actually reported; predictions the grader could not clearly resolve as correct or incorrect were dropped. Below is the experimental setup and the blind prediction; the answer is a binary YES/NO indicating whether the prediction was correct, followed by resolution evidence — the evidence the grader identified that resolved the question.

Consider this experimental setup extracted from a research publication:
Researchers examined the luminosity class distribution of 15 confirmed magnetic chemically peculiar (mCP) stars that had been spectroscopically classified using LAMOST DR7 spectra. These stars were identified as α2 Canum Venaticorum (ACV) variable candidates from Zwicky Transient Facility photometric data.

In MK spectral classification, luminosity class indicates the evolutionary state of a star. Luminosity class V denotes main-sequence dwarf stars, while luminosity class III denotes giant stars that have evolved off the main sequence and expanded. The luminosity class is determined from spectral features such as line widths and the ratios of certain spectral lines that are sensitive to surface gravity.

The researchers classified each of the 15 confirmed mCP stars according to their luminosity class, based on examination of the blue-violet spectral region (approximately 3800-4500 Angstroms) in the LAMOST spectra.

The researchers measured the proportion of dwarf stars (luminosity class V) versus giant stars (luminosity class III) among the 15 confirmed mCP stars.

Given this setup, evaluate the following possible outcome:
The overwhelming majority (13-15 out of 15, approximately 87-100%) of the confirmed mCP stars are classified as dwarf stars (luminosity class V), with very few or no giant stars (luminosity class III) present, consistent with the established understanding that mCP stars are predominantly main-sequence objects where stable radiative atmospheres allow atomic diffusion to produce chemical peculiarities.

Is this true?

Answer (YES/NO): YES